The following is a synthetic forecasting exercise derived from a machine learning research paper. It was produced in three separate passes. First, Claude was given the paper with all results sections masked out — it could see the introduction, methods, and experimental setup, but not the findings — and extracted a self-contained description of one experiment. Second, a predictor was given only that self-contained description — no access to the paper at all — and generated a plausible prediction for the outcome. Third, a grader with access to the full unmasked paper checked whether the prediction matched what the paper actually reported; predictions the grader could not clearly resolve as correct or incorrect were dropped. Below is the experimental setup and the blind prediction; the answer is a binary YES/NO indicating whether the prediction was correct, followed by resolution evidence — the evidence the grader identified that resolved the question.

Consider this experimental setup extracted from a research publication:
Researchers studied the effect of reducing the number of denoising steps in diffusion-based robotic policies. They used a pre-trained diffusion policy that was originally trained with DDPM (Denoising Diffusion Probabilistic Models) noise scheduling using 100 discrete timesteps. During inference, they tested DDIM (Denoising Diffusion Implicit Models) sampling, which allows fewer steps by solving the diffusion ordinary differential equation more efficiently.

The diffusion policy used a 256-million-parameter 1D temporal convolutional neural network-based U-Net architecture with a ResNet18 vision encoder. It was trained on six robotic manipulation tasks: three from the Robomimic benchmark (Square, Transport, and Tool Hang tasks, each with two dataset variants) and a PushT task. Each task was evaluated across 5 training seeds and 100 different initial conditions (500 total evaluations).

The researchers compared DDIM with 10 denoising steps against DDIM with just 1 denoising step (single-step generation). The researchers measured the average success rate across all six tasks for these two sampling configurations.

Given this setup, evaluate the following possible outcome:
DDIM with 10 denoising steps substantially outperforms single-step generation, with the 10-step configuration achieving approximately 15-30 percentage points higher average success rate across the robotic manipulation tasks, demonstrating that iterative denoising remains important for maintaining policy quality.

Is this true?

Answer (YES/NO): NO